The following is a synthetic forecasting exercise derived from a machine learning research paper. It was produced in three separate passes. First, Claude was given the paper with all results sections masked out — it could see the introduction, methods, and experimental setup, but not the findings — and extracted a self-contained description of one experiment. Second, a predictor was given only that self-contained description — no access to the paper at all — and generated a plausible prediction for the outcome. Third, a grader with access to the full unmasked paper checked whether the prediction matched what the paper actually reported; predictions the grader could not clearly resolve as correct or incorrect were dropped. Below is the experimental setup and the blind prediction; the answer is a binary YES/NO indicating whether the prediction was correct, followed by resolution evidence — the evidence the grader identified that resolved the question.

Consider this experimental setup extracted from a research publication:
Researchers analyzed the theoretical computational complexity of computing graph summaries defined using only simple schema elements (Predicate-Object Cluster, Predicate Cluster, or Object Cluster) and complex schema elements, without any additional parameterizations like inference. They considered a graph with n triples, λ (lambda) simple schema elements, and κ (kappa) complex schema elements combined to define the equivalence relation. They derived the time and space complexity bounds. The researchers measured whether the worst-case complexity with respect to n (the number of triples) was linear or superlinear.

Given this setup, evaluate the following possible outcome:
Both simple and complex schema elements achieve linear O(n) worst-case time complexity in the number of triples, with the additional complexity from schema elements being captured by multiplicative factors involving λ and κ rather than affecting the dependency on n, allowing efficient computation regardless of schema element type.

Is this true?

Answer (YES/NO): YES